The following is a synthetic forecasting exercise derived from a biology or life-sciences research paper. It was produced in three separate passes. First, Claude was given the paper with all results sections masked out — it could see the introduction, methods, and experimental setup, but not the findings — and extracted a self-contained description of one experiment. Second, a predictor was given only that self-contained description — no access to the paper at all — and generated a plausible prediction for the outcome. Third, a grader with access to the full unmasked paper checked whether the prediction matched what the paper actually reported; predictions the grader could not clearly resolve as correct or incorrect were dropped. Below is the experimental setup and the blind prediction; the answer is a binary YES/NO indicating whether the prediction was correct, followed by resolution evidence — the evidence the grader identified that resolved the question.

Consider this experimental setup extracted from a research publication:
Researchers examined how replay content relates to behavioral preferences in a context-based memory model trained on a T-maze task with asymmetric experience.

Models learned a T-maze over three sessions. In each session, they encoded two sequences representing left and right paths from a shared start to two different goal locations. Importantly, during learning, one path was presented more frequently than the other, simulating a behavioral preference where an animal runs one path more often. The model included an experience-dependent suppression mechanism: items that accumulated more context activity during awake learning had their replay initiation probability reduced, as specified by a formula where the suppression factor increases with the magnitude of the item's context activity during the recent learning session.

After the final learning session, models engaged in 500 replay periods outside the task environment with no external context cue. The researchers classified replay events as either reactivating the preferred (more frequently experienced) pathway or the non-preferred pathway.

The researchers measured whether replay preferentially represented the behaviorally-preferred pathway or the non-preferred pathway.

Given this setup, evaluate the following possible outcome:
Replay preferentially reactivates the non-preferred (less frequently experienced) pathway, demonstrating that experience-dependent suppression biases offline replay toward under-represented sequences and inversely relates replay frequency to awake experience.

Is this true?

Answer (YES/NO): YES